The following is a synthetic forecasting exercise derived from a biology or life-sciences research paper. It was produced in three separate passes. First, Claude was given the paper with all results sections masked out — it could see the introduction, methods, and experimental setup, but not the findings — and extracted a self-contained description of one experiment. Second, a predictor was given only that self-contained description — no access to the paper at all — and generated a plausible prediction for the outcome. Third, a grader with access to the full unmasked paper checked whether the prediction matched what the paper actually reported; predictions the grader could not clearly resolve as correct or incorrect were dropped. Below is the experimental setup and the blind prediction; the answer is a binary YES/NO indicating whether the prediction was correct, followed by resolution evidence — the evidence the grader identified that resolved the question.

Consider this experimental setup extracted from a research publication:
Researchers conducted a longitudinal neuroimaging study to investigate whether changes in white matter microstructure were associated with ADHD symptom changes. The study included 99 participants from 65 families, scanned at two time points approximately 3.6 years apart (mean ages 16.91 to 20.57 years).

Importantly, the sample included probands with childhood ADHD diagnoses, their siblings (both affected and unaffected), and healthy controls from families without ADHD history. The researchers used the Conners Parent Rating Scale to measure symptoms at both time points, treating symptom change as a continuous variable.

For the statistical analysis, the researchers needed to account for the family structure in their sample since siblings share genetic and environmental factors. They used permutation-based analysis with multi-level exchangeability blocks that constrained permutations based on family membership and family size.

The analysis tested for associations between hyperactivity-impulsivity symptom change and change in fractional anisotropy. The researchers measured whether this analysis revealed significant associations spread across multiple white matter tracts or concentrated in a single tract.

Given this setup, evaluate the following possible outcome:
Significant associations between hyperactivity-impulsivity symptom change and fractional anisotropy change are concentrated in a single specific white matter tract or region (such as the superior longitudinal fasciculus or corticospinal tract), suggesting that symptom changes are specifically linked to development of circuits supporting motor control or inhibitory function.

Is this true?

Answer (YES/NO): NO